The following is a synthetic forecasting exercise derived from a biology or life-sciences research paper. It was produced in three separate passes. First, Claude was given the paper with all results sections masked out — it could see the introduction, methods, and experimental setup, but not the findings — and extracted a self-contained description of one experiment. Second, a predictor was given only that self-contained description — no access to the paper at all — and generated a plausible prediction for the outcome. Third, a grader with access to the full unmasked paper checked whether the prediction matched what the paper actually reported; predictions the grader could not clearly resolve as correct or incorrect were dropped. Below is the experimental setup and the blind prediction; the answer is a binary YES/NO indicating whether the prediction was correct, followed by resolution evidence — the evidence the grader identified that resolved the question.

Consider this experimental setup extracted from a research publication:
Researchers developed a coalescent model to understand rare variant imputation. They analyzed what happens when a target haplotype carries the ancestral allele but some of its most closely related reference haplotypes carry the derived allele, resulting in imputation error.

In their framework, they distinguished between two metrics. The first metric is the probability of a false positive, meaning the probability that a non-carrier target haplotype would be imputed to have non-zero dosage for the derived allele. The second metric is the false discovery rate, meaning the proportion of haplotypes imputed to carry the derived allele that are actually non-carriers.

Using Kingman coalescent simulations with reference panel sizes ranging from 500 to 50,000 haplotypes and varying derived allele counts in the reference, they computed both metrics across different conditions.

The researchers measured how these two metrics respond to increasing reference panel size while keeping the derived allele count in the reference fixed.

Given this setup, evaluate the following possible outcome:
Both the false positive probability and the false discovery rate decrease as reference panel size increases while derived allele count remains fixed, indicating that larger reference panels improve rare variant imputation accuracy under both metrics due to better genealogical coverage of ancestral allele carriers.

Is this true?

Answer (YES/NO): YES